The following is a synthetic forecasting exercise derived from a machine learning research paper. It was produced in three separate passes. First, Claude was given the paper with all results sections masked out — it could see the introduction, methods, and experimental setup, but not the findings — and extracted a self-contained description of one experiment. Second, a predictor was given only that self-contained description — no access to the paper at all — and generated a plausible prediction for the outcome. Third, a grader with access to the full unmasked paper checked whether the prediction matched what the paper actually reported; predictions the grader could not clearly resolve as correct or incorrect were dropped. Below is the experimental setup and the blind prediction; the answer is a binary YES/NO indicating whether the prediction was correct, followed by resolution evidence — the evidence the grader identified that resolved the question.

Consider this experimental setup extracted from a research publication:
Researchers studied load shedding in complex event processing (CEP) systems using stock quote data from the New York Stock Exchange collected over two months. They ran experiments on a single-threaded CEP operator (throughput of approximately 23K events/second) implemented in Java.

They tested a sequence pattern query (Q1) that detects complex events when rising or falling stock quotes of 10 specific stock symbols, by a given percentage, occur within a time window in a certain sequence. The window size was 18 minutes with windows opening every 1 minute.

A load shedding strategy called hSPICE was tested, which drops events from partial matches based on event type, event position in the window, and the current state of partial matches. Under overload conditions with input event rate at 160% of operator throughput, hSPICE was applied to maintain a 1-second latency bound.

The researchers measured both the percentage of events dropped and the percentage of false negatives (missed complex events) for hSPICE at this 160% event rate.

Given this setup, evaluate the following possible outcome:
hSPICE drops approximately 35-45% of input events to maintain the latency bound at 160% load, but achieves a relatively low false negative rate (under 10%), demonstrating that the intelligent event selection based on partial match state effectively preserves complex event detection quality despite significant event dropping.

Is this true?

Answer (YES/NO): NO